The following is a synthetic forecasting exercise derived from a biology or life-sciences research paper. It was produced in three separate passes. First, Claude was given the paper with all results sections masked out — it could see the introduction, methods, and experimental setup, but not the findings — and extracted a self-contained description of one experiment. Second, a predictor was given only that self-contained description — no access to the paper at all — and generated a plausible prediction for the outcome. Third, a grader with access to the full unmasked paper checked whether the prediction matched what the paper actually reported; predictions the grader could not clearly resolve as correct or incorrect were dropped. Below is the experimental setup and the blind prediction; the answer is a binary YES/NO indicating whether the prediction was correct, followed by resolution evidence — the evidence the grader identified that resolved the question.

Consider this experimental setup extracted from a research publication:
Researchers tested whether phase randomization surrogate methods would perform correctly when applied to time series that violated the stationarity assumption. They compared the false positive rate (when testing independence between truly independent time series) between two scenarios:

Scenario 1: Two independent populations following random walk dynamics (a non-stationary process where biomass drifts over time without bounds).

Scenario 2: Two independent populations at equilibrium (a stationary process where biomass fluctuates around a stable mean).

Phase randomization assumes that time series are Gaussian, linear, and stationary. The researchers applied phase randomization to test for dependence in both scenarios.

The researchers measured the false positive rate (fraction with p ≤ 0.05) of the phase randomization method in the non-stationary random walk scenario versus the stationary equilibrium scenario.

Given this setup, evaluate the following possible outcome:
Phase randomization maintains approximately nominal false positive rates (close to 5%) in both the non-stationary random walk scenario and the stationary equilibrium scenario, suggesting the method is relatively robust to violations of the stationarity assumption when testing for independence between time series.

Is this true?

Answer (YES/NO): NO